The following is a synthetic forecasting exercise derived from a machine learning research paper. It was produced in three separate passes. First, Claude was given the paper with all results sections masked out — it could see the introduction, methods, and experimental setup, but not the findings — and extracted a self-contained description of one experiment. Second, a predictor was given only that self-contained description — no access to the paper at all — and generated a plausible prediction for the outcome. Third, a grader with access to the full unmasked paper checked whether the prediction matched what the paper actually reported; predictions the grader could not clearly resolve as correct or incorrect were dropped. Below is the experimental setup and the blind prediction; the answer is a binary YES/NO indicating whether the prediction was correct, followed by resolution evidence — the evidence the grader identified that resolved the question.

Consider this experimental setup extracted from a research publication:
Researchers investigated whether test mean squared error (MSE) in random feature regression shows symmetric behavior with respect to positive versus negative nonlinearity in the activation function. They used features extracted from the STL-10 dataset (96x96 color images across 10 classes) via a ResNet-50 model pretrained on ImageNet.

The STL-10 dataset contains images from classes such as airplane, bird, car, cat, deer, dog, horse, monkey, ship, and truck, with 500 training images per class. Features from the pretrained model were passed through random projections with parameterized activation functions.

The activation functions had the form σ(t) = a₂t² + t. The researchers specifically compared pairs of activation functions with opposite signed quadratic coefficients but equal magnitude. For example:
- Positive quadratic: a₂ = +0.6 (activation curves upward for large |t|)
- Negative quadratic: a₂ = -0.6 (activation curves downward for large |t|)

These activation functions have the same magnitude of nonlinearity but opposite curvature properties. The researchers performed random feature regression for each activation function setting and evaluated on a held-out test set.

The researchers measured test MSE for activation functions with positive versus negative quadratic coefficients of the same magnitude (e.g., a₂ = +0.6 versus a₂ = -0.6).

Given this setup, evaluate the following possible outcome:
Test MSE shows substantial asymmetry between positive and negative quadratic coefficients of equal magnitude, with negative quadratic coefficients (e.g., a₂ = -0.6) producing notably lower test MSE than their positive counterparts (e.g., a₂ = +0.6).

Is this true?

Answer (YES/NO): NO